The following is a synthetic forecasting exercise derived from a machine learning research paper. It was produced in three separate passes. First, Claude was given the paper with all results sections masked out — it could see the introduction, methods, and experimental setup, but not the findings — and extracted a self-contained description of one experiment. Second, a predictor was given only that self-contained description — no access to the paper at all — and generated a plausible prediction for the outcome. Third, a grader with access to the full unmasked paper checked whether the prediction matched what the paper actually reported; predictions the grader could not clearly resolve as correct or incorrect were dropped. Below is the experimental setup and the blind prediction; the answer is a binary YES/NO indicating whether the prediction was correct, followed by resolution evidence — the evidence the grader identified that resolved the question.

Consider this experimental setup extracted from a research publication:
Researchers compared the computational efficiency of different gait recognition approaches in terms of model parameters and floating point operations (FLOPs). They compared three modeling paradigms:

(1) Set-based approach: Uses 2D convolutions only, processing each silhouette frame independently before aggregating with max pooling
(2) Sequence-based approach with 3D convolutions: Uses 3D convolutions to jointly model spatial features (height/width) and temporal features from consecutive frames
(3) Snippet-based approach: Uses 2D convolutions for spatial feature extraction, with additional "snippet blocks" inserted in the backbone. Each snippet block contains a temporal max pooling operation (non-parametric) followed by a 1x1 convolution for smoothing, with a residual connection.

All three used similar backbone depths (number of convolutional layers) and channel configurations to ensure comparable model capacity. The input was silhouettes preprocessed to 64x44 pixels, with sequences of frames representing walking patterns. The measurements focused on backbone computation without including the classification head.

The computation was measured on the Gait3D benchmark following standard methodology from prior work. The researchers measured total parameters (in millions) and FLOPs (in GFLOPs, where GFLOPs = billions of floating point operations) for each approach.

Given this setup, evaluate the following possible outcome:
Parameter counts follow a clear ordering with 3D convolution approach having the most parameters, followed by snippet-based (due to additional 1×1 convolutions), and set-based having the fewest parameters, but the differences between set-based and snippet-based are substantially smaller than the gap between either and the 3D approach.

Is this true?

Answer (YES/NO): YES